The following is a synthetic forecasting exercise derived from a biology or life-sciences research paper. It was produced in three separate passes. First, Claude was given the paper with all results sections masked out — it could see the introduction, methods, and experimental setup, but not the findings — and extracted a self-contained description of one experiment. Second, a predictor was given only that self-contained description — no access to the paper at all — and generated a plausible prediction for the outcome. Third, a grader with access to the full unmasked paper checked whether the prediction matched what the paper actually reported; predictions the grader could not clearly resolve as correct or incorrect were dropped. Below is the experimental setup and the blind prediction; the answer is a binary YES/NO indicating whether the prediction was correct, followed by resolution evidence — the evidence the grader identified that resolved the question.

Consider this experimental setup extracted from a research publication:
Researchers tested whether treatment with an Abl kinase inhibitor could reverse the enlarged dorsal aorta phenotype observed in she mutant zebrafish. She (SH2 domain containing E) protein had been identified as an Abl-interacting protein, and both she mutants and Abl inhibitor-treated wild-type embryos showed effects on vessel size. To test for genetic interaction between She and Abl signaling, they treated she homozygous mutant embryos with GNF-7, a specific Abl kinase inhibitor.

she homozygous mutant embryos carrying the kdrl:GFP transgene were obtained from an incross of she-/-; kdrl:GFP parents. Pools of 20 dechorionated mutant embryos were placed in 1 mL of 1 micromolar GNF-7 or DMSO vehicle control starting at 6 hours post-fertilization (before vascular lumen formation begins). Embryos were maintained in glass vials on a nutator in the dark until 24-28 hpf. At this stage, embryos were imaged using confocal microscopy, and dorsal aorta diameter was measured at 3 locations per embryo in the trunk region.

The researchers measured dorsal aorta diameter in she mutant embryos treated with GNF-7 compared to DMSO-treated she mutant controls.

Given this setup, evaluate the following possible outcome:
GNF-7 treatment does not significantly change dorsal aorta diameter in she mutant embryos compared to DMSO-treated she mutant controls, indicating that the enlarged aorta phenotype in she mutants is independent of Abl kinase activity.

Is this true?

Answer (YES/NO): NO